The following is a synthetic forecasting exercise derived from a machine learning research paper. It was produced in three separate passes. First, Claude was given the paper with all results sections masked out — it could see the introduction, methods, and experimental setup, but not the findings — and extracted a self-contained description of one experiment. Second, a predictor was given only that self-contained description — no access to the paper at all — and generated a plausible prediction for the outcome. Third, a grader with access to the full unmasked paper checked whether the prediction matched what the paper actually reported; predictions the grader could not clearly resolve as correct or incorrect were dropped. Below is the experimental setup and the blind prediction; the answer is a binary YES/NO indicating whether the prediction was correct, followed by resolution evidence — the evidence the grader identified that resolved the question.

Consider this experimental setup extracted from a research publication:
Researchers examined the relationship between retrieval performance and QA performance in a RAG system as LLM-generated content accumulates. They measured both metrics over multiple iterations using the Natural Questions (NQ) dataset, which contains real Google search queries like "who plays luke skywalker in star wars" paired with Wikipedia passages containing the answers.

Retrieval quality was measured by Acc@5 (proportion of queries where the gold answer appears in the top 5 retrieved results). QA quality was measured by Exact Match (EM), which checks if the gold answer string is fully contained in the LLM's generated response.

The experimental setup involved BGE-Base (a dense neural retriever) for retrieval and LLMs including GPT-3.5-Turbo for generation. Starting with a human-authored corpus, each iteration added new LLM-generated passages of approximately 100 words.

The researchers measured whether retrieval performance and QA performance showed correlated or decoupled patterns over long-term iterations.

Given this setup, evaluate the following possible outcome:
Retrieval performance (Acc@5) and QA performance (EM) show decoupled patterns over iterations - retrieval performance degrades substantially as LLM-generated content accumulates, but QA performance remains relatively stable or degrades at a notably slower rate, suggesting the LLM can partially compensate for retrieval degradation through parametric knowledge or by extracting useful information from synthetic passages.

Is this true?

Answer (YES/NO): YES